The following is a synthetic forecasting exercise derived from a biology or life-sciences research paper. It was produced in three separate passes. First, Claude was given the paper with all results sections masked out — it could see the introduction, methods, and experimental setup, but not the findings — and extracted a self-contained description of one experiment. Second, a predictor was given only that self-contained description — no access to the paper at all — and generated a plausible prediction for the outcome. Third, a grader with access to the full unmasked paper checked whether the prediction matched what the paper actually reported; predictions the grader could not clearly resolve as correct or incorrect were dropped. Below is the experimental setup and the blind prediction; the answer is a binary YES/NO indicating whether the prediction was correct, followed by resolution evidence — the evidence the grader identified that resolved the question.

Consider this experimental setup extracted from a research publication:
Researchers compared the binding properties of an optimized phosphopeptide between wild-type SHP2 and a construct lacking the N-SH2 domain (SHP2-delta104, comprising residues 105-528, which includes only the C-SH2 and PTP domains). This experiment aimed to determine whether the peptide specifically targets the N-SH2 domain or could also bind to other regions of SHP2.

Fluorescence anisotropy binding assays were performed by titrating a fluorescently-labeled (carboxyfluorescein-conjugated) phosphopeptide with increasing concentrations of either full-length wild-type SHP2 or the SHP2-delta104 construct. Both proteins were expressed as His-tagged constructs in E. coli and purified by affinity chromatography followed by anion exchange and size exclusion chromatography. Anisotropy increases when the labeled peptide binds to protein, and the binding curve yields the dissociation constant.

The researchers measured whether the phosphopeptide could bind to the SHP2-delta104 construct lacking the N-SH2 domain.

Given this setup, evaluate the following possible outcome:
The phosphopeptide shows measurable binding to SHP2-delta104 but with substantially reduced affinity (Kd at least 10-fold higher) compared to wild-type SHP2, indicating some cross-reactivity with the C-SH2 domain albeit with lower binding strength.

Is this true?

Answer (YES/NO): YES